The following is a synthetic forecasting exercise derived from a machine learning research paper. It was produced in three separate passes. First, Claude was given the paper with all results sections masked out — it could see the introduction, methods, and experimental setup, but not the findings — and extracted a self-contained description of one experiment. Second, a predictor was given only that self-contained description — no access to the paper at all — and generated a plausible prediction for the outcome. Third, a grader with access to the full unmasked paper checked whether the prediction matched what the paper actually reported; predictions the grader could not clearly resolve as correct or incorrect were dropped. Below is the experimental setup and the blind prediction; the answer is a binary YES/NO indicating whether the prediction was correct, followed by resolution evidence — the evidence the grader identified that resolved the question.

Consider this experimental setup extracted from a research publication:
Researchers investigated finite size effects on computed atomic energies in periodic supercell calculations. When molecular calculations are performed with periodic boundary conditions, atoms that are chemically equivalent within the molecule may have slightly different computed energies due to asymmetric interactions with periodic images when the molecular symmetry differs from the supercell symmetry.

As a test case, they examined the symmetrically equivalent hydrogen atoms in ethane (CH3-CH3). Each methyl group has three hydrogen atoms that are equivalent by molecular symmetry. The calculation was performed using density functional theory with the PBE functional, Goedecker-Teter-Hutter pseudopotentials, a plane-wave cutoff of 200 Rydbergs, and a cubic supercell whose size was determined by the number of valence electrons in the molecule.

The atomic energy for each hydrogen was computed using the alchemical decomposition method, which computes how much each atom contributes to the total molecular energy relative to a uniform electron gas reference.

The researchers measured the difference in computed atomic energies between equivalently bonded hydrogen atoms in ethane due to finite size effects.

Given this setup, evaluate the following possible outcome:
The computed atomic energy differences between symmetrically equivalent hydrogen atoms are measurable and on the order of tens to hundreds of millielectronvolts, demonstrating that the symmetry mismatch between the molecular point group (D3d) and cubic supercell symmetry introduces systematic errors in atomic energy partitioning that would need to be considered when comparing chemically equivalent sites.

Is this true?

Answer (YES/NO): YES